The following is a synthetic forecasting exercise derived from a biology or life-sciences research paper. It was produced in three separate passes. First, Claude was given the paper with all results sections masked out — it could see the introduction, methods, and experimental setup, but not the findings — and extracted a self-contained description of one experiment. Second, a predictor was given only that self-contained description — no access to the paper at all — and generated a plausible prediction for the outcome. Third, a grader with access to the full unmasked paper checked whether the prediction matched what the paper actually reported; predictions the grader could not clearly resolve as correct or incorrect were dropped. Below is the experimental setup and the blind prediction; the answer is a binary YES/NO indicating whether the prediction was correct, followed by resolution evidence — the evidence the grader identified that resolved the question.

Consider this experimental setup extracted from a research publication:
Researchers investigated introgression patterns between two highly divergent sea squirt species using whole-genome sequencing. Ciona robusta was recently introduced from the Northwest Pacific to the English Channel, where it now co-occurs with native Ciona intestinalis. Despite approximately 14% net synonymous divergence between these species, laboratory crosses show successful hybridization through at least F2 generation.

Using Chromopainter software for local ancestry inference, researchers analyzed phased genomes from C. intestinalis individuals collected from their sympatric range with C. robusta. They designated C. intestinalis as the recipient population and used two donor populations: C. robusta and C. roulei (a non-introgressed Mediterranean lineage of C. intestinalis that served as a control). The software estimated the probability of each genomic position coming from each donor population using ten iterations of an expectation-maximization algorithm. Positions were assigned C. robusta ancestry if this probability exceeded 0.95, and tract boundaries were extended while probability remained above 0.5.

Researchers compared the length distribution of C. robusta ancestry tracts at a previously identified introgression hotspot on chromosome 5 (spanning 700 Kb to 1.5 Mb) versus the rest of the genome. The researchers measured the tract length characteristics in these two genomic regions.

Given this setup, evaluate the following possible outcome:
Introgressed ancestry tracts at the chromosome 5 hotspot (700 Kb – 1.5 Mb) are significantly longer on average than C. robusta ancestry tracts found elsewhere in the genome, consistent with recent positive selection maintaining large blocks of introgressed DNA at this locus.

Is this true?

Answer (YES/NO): YES